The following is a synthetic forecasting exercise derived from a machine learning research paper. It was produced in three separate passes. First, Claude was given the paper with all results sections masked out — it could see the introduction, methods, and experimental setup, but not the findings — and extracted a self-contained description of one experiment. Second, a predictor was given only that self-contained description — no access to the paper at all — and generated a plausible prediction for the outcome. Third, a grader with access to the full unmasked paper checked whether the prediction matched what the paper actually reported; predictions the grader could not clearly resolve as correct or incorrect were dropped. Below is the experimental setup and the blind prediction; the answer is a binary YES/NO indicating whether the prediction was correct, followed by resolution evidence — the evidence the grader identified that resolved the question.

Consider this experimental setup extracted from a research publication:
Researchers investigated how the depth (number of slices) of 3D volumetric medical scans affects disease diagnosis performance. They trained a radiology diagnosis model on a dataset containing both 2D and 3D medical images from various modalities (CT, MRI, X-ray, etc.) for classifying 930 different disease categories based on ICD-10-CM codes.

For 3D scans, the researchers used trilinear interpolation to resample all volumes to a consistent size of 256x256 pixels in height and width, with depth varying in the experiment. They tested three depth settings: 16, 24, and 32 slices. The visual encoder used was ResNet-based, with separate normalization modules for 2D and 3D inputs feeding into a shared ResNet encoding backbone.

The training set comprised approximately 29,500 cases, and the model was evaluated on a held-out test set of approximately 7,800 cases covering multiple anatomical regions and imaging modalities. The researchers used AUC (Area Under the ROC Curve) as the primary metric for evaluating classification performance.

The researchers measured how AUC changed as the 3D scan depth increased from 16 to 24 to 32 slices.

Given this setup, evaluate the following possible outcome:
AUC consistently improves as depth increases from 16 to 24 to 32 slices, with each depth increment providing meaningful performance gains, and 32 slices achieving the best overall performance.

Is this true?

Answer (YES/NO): YES